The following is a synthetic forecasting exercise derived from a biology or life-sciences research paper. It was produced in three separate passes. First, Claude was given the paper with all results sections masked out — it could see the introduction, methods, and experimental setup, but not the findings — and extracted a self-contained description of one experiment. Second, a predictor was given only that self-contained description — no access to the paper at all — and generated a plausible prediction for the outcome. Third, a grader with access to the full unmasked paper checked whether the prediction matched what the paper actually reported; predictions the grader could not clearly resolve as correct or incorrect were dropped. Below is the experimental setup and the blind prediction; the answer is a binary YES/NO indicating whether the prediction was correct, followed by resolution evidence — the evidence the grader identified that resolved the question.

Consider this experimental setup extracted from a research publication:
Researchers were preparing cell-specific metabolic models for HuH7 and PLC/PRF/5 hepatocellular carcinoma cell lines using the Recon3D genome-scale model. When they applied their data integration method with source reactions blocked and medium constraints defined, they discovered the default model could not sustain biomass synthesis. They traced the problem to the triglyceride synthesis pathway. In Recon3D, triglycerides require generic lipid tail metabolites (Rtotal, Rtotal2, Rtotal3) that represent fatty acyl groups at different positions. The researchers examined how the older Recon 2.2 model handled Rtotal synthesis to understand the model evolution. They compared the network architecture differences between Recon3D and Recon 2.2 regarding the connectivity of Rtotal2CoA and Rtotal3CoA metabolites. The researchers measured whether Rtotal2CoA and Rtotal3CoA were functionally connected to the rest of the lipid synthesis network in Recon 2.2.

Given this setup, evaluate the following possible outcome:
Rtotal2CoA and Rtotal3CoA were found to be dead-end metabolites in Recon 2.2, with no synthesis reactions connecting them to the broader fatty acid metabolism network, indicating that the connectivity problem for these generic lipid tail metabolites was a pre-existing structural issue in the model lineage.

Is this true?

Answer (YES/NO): NO